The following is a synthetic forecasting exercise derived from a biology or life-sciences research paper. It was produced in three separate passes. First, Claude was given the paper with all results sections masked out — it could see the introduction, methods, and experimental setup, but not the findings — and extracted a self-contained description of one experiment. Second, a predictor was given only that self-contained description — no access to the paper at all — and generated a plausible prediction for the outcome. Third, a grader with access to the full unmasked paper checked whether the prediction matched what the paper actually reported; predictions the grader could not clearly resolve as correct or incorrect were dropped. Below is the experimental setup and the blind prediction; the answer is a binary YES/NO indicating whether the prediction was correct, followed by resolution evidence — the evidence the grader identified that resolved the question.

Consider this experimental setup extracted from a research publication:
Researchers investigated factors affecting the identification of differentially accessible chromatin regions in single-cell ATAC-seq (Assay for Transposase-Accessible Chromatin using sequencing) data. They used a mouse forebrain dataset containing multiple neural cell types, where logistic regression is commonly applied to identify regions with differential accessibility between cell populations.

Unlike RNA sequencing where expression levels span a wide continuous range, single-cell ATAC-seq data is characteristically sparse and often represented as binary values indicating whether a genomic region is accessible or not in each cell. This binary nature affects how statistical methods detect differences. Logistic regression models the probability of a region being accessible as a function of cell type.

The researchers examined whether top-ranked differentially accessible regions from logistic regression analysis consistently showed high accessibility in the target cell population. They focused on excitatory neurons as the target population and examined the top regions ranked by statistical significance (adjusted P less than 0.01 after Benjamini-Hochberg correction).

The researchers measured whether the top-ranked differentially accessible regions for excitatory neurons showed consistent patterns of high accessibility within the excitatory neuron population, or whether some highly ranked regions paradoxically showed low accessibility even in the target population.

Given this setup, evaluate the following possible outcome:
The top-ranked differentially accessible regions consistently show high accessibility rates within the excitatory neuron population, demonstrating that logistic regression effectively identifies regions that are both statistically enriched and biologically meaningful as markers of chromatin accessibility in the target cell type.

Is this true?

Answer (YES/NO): NO